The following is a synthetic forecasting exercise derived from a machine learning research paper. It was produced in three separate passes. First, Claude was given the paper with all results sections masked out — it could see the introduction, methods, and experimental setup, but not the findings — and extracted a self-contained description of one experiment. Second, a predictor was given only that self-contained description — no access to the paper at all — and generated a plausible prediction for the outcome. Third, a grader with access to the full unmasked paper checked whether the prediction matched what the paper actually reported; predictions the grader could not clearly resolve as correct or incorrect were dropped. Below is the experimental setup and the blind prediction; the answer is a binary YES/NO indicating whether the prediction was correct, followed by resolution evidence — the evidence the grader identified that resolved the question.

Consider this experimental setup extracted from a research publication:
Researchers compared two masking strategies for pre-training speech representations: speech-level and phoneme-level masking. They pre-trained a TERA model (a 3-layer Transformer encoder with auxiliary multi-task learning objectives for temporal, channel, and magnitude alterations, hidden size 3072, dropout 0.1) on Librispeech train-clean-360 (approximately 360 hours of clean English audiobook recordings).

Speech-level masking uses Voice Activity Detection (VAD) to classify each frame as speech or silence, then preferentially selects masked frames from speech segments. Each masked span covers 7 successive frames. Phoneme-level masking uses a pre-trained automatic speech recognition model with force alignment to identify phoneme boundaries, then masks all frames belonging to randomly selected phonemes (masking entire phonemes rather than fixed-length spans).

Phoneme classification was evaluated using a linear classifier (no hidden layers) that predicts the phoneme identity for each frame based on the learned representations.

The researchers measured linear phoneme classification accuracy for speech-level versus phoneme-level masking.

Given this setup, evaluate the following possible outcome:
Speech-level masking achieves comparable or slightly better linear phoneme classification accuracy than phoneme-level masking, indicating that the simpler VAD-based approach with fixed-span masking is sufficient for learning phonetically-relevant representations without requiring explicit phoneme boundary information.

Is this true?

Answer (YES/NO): NO